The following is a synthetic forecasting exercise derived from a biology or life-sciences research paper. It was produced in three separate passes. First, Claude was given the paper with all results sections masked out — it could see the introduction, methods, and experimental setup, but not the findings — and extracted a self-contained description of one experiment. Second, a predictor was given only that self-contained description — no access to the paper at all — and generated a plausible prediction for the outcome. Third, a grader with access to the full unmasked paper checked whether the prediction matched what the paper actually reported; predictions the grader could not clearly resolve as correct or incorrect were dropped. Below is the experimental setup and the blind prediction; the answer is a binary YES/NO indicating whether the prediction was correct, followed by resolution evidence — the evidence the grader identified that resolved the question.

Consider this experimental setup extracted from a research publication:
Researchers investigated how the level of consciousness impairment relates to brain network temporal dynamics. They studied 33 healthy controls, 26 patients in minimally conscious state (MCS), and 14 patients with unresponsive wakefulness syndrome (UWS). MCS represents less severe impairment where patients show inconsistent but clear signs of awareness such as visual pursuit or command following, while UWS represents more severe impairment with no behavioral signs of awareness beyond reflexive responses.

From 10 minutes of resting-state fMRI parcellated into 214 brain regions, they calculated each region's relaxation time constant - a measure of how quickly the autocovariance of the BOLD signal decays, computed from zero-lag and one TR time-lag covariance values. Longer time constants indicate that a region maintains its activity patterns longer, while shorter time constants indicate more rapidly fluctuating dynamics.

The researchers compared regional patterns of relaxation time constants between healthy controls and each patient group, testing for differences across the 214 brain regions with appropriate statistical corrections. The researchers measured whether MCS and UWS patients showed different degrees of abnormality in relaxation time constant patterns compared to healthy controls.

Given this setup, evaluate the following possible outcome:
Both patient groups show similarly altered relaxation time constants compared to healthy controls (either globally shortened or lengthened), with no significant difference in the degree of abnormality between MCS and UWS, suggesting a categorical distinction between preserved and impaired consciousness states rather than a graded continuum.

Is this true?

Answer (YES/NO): NO